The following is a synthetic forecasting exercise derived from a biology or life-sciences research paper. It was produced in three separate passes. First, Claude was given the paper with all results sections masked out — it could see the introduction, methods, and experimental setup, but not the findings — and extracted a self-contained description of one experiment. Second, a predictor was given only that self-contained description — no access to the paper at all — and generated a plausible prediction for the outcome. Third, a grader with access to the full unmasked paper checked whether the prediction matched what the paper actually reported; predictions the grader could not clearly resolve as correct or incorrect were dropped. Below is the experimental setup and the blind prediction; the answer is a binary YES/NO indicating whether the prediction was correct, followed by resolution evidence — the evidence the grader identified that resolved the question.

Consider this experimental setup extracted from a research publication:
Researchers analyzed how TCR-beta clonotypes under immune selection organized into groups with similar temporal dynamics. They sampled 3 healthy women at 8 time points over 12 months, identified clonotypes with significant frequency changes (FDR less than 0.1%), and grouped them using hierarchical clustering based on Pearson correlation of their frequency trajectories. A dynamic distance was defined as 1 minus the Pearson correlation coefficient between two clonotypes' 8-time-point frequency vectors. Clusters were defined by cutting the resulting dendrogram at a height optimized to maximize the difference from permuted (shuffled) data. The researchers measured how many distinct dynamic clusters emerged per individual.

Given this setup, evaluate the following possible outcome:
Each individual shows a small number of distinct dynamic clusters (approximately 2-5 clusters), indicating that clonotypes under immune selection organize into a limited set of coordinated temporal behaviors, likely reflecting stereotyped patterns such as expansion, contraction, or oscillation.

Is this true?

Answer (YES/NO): NO